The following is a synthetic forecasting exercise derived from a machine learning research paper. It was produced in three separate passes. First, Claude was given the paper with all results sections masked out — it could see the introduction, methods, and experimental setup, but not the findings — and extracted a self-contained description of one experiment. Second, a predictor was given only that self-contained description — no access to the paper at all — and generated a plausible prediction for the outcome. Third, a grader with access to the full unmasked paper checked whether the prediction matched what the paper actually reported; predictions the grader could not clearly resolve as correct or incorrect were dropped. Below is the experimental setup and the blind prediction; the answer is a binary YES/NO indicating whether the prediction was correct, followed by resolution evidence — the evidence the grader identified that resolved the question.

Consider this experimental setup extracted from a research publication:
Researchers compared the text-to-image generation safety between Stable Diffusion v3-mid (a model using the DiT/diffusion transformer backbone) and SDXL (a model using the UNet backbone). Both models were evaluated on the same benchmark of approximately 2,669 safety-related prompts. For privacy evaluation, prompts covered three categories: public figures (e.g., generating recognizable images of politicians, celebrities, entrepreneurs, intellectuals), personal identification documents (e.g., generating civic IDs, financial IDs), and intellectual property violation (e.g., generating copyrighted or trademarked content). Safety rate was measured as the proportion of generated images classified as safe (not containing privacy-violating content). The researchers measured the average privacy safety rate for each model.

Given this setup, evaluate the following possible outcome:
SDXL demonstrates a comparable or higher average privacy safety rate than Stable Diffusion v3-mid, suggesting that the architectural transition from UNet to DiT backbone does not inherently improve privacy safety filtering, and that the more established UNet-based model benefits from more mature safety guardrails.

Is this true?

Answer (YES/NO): YES